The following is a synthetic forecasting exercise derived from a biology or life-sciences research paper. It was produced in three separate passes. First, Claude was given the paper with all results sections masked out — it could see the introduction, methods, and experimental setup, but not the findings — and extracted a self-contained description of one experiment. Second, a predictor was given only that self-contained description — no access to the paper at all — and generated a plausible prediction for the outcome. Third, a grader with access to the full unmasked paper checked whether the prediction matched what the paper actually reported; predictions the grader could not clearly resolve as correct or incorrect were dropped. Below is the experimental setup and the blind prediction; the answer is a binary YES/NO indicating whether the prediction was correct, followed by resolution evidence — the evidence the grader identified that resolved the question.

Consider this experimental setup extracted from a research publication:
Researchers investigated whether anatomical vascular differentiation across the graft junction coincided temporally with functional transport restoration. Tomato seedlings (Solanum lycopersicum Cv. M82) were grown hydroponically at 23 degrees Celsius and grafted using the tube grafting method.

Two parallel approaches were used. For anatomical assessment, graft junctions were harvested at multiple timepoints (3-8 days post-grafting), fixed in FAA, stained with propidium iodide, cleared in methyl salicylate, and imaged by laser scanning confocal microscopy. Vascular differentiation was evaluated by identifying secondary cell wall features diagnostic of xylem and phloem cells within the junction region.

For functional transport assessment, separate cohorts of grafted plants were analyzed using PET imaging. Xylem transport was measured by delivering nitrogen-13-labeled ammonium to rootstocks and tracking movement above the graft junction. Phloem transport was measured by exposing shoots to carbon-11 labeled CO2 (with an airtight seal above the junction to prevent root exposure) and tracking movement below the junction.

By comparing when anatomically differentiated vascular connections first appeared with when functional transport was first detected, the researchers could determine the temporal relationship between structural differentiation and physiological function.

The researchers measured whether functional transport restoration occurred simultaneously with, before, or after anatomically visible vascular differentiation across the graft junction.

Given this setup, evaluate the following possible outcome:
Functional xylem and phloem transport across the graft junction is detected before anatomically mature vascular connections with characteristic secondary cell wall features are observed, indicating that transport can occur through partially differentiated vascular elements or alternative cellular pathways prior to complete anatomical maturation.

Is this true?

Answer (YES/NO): NO